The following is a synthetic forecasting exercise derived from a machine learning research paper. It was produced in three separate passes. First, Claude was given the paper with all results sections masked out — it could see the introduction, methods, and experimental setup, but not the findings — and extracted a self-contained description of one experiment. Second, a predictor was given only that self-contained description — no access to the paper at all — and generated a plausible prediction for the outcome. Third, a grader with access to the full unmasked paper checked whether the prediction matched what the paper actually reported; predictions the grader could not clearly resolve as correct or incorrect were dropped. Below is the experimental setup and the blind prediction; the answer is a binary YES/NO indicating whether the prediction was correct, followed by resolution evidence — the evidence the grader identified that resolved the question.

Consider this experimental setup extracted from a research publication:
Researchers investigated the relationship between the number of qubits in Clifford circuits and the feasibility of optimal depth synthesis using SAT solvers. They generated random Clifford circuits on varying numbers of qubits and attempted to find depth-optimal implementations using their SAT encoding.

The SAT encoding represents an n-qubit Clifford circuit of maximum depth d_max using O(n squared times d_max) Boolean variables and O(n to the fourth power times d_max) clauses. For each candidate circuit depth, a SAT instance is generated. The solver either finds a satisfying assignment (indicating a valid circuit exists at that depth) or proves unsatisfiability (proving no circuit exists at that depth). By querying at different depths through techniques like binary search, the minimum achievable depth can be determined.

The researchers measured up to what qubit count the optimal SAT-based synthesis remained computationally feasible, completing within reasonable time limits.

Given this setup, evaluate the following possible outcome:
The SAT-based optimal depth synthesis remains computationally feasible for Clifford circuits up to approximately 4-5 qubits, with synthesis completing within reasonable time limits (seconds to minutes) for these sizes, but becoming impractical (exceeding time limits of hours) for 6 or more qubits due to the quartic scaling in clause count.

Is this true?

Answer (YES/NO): YES